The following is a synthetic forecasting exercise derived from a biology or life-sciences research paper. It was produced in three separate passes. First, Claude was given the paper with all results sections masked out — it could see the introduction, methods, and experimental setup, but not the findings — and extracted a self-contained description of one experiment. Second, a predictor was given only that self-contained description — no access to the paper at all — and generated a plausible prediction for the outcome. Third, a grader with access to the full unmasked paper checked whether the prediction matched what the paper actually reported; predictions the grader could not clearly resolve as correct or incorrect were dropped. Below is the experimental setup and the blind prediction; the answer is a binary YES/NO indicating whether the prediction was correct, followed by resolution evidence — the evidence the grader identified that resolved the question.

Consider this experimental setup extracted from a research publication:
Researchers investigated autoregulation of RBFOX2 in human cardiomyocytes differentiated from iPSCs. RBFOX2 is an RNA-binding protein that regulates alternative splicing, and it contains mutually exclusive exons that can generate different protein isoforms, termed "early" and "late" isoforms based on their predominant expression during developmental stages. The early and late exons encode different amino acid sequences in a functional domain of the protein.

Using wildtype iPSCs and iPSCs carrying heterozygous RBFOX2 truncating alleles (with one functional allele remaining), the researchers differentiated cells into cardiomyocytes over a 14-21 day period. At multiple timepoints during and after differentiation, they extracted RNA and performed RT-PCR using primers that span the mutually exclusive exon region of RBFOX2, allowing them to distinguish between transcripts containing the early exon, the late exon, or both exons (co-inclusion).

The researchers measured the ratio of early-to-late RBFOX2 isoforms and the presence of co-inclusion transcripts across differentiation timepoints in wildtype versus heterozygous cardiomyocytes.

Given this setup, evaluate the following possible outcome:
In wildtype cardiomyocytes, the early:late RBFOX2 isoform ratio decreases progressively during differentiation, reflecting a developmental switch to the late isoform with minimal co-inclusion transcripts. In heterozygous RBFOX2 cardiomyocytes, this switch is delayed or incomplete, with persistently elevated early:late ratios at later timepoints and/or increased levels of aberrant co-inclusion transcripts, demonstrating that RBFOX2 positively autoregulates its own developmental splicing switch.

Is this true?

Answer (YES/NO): YES